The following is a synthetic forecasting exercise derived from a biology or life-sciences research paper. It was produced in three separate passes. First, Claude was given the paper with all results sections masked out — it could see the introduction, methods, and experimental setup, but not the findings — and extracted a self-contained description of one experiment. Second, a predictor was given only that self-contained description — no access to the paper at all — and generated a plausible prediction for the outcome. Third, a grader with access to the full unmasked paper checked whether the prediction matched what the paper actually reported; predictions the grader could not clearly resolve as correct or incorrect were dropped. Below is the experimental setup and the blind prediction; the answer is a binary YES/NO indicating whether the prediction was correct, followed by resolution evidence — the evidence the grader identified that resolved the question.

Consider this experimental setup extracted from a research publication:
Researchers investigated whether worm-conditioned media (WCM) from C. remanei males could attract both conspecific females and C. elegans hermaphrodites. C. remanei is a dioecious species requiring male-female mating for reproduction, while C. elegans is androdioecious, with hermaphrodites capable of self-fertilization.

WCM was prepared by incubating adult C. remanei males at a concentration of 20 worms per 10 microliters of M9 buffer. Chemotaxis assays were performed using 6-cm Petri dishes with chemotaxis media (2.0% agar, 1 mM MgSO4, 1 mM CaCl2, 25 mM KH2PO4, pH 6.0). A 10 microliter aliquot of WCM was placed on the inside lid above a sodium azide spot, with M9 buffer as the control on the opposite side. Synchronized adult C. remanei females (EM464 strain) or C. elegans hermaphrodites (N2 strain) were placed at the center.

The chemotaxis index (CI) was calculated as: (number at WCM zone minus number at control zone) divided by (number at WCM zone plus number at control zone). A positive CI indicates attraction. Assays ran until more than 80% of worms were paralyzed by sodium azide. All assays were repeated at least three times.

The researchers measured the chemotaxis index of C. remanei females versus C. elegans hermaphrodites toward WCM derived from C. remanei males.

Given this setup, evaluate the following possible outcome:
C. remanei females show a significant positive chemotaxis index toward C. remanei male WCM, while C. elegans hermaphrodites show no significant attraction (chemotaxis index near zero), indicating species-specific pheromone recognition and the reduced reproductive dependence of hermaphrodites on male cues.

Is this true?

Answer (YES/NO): NO